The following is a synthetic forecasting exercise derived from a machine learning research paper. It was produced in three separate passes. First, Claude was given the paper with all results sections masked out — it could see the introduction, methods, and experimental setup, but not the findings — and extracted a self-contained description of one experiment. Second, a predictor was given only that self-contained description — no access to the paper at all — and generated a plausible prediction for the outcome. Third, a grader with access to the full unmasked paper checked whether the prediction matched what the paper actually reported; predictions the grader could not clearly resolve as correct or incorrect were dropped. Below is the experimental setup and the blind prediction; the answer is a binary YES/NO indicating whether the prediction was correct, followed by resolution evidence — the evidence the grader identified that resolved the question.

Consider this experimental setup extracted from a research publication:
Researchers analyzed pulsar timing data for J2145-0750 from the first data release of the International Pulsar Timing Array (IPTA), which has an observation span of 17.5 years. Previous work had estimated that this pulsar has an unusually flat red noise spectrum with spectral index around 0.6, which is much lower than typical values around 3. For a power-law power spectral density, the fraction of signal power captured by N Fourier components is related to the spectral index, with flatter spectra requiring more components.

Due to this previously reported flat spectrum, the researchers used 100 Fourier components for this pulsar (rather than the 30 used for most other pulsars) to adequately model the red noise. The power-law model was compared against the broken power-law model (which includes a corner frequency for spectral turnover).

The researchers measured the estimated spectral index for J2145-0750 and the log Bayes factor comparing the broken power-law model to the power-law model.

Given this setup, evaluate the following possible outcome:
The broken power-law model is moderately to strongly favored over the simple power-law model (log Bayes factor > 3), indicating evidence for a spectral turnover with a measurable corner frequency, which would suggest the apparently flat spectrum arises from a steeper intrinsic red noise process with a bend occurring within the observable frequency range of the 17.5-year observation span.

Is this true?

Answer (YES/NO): NO